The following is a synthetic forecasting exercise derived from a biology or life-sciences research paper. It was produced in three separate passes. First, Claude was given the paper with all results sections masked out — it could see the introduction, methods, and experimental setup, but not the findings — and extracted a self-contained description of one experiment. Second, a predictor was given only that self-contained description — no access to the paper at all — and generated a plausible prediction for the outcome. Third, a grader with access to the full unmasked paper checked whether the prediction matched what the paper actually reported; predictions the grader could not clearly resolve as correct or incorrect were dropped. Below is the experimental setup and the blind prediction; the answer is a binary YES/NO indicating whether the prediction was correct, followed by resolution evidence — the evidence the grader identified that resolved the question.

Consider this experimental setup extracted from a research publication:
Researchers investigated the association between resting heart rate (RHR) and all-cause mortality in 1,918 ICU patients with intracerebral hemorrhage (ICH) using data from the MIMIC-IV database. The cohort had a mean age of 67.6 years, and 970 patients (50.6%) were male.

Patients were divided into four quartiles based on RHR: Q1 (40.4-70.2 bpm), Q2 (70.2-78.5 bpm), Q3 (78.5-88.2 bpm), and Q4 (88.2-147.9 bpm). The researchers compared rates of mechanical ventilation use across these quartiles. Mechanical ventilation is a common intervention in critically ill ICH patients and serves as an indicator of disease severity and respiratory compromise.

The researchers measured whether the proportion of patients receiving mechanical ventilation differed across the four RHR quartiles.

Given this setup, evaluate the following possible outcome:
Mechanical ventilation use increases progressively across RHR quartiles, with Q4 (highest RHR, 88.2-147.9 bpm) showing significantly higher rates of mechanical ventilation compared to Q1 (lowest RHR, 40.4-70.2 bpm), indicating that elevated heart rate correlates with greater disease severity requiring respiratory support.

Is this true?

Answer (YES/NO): NO